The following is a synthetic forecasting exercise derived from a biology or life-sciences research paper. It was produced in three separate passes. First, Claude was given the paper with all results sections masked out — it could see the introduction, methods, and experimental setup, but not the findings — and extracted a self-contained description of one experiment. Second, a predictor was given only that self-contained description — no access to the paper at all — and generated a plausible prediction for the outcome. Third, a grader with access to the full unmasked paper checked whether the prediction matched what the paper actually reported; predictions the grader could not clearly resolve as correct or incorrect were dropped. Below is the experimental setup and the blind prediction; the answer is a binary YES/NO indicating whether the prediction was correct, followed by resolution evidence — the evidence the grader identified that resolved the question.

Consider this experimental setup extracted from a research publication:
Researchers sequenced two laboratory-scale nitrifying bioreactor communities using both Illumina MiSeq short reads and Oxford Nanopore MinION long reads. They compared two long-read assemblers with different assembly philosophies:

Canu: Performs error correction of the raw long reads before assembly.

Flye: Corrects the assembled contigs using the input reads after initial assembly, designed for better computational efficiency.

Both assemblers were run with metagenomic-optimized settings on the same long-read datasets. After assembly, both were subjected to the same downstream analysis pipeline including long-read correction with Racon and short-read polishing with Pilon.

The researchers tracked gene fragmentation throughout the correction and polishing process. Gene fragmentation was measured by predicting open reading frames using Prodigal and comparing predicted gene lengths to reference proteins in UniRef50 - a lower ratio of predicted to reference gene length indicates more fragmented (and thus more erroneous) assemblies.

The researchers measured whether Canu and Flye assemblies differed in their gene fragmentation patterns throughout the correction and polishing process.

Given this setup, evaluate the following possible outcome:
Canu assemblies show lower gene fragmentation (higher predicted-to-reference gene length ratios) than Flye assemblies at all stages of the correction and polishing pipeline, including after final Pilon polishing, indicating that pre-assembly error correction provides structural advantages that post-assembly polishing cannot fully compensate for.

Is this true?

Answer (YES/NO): NO